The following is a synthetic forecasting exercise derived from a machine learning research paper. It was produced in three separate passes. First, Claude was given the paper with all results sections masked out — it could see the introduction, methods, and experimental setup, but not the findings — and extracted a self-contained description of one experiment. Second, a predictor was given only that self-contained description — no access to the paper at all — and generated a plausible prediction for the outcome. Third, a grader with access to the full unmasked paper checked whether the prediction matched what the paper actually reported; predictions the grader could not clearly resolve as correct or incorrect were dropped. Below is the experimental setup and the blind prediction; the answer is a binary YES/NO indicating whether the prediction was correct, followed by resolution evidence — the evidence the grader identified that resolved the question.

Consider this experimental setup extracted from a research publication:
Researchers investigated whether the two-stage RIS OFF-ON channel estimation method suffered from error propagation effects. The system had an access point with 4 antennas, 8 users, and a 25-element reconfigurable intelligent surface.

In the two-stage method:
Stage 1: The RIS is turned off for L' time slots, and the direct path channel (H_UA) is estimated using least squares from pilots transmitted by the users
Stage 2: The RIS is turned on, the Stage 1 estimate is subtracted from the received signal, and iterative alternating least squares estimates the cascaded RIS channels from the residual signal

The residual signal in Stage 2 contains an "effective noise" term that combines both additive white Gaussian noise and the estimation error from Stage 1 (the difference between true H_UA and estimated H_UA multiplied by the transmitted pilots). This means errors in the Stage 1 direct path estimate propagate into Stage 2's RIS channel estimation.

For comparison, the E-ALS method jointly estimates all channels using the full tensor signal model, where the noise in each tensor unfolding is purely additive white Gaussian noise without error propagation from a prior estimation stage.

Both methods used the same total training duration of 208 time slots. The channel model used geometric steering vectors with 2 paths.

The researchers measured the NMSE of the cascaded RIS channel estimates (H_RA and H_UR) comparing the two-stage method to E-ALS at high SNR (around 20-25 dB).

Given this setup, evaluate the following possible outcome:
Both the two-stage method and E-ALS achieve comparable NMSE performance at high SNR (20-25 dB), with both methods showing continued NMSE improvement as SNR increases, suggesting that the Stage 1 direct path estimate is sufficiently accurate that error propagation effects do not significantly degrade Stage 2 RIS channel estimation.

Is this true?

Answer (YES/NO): NO